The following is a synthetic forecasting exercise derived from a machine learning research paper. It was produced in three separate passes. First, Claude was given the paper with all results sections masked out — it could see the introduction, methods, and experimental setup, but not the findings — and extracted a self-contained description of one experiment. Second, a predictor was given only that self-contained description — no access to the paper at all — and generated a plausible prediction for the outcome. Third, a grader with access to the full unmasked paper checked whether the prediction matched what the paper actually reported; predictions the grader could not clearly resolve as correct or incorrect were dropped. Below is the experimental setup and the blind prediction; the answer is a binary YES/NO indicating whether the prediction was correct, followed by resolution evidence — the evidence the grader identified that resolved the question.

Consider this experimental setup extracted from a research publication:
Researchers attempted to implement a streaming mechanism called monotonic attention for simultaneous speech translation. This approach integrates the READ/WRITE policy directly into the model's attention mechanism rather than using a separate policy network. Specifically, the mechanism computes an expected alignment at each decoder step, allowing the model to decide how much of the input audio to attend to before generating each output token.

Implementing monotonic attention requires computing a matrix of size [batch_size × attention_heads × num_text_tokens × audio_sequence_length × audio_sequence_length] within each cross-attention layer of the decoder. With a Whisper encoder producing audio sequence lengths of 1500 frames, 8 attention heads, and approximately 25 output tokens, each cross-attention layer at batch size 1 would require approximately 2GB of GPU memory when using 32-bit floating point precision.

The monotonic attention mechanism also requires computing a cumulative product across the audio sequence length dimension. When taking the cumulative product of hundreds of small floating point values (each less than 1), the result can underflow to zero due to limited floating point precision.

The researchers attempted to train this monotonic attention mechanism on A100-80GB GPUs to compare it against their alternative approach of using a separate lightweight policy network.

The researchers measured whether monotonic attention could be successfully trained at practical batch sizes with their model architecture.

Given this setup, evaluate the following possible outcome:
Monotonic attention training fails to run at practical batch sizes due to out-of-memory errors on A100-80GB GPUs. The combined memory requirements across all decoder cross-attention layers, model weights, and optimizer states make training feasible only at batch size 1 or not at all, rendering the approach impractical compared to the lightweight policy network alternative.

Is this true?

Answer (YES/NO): YES